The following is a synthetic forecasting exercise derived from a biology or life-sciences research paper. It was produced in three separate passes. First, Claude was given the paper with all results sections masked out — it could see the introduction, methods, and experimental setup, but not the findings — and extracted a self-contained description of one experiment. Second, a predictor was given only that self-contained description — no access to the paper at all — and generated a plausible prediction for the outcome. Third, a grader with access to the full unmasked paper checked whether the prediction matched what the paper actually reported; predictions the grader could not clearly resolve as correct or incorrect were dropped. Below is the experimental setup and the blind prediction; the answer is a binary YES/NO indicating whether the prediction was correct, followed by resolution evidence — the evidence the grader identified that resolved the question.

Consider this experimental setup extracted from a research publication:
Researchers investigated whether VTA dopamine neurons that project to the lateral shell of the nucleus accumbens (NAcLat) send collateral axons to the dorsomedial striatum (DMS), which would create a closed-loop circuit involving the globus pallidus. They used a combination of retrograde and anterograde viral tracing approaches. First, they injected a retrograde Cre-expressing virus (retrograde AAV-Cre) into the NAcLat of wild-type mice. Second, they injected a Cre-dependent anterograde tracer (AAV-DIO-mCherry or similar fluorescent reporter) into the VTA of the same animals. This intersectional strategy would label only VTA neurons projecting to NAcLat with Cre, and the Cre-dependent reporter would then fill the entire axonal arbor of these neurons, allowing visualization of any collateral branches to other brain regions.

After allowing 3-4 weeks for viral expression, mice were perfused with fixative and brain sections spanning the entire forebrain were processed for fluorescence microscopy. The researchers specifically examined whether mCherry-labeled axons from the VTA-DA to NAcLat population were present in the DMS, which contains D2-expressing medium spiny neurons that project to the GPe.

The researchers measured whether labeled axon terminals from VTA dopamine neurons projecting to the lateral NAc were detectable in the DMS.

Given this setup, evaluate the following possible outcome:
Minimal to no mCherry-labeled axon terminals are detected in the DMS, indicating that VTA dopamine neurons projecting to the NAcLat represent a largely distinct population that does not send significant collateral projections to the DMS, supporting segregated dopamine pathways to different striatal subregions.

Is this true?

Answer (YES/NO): NO